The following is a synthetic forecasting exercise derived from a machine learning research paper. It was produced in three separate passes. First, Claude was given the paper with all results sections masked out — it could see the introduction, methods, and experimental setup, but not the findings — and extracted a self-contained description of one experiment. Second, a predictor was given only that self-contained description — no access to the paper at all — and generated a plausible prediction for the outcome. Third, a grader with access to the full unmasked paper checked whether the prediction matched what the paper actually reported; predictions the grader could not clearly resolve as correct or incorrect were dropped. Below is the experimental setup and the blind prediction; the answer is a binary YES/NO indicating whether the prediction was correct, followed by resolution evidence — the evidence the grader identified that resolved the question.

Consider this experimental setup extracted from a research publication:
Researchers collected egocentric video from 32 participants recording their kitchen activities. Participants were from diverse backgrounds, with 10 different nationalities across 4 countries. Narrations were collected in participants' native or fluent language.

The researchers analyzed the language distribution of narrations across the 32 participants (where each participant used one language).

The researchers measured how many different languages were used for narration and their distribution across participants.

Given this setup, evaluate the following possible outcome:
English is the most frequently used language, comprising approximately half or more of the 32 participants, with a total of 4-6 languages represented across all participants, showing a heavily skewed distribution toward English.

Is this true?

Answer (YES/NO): YES